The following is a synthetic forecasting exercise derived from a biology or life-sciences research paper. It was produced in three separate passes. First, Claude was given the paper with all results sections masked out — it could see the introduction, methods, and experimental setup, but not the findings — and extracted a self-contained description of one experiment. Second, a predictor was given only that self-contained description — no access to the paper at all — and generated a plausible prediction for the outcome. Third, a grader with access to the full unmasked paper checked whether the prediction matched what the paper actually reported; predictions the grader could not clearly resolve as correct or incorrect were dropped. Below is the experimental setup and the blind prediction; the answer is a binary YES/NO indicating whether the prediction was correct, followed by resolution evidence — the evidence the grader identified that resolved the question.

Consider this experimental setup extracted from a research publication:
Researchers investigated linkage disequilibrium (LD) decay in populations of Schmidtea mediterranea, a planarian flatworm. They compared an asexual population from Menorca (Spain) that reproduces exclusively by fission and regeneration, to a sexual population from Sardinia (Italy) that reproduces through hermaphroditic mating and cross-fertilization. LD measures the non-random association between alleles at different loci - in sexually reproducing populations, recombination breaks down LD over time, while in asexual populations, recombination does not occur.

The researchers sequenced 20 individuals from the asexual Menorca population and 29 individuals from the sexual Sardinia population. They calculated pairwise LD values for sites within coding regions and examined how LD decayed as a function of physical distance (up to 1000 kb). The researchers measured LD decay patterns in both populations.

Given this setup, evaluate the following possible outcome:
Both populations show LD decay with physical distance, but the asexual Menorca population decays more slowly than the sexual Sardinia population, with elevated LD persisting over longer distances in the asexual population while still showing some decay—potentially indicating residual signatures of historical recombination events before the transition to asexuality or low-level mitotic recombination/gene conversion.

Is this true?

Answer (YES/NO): NO